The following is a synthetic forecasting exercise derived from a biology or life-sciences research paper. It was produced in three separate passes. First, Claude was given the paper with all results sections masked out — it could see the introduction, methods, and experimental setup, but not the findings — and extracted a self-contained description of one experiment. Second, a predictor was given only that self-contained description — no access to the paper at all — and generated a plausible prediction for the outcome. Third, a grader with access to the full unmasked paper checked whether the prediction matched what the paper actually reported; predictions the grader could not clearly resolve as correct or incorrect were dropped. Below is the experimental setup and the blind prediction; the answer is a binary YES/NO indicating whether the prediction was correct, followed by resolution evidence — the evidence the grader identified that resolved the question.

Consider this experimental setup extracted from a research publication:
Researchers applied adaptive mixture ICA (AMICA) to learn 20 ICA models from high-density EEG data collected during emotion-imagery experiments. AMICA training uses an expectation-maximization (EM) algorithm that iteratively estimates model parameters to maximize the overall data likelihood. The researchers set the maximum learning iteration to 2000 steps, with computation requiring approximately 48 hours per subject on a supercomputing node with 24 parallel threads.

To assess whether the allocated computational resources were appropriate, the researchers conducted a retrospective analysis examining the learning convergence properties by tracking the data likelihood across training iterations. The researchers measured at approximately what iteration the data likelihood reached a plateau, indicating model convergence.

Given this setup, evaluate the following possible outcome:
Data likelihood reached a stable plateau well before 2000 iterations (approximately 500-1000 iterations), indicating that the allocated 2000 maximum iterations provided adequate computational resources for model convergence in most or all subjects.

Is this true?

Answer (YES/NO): YES